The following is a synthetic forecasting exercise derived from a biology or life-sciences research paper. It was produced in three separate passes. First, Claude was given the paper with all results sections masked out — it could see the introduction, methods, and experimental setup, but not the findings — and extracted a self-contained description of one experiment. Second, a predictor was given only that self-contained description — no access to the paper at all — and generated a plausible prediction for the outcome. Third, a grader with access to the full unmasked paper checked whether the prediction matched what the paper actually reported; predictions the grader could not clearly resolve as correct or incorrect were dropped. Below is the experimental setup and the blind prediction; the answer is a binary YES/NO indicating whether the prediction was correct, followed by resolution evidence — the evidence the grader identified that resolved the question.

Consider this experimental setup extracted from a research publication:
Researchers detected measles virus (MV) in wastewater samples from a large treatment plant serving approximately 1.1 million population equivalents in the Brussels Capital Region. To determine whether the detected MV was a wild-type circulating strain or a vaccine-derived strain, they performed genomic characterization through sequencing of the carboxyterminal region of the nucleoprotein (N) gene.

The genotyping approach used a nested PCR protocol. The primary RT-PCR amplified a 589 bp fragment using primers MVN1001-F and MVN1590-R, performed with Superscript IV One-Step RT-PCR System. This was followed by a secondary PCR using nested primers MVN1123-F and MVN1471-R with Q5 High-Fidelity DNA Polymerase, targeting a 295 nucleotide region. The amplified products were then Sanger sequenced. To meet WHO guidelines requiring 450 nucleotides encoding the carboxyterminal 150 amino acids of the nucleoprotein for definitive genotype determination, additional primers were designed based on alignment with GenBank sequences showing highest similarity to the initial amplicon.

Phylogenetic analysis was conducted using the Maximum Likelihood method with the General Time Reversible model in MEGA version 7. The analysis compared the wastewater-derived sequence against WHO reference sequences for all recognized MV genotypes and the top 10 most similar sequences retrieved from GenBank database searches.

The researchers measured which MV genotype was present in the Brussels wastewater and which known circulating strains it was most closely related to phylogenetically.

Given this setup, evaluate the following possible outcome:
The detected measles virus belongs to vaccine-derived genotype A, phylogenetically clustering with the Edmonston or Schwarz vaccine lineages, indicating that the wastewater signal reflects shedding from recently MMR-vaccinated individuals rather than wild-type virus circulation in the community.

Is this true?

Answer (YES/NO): NO